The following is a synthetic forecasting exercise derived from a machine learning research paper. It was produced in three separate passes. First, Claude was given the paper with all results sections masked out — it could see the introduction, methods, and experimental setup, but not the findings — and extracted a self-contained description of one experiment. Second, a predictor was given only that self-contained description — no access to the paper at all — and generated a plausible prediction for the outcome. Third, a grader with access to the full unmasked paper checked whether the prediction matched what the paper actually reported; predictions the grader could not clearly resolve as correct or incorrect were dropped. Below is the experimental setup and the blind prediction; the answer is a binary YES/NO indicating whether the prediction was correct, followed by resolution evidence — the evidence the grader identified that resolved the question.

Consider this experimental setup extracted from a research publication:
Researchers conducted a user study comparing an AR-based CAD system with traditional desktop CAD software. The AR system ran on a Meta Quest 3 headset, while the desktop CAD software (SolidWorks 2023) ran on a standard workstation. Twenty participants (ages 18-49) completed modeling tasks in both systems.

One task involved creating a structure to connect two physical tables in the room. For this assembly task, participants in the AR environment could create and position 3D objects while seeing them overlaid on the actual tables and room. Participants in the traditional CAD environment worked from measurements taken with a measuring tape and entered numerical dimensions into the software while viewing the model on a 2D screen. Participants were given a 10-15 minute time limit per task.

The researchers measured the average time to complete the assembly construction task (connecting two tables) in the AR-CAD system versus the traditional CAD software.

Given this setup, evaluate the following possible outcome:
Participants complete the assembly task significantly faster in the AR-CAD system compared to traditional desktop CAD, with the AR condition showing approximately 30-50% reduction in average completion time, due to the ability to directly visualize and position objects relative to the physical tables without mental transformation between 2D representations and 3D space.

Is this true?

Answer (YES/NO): NO